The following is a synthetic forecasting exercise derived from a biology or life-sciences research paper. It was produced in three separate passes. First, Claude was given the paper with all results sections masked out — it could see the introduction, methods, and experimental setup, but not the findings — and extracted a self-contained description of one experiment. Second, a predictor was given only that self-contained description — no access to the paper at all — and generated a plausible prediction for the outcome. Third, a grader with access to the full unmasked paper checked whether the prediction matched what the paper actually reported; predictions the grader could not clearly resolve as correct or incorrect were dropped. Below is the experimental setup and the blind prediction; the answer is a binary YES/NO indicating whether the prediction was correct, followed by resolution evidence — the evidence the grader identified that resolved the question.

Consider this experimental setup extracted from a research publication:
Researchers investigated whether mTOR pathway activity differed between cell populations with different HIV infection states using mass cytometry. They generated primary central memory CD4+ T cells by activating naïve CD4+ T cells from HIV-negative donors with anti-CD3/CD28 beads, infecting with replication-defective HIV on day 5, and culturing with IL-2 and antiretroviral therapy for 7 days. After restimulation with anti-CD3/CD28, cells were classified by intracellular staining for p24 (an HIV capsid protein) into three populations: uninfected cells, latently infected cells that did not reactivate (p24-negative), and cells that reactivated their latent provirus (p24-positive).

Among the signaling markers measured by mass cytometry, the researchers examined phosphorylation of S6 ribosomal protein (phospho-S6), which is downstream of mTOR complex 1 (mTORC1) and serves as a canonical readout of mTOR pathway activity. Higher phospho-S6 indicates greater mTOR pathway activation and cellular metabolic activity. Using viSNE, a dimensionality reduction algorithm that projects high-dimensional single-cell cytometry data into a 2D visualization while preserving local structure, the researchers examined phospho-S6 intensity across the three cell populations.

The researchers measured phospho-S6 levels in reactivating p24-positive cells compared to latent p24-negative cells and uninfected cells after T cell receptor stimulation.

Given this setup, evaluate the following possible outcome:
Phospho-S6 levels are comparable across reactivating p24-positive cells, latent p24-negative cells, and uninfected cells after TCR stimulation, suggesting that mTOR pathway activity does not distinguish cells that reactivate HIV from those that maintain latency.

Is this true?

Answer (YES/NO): NO